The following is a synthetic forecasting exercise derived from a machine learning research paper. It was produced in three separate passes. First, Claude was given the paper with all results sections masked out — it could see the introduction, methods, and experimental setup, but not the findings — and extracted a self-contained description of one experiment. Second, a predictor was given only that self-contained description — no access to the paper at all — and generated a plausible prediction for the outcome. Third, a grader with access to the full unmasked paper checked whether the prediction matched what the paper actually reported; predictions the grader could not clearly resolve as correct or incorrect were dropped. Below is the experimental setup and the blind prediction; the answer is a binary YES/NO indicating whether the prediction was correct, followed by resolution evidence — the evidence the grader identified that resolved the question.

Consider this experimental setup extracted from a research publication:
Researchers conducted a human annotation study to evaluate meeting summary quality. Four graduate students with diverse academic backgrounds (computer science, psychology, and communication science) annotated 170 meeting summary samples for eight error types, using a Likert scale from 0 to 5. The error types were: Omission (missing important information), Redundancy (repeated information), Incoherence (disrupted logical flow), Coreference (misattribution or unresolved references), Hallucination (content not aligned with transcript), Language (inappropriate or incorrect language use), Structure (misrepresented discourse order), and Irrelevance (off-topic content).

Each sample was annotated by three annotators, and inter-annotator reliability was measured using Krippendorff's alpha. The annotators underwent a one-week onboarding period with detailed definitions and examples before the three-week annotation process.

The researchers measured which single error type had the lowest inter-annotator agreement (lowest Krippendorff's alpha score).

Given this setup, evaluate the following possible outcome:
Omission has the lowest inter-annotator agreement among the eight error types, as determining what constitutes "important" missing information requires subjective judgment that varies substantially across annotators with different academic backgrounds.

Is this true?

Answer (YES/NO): NO